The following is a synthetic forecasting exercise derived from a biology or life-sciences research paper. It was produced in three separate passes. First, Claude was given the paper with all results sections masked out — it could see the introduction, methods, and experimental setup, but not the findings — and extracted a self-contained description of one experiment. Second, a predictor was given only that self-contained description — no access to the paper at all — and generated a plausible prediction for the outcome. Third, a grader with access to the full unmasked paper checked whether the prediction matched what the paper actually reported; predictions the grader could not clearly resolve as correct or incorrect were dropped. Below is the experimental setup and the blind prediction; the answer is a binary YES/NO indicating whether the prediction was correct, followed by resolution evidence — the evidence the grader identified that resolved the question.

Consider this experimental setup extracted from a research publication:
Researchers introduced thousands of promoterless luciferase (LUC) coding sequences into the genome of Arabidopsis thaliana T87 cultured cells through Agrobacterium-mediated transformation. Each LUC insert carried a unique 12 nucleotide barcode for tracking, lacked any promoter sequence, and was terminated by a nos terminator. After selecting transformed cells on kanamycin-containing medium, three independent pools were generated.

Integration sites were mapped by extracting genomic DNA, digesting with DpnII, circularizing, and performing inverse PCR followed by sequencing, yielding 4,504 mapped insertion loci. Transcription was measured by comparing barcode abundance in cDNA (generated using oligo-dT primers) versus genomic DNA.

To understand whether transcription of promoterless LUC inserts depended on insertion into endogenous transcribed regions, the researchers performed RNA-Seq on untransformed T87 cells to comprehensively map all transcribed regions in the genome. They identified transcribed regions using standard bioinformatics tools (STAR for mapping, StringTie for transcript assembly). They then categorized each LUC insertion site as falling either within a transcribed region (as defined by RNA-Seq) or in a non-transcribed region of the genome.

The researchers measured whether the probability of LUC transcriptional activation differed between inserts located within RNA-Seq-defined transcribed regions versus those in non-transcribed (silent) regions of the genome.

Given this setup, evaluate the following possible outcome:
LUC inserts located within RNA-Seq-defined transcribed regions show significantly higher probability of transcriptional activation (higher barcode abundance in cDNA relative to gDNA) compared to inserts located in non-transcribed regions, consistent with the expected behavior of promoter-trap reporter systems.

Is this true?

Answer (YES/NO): NO